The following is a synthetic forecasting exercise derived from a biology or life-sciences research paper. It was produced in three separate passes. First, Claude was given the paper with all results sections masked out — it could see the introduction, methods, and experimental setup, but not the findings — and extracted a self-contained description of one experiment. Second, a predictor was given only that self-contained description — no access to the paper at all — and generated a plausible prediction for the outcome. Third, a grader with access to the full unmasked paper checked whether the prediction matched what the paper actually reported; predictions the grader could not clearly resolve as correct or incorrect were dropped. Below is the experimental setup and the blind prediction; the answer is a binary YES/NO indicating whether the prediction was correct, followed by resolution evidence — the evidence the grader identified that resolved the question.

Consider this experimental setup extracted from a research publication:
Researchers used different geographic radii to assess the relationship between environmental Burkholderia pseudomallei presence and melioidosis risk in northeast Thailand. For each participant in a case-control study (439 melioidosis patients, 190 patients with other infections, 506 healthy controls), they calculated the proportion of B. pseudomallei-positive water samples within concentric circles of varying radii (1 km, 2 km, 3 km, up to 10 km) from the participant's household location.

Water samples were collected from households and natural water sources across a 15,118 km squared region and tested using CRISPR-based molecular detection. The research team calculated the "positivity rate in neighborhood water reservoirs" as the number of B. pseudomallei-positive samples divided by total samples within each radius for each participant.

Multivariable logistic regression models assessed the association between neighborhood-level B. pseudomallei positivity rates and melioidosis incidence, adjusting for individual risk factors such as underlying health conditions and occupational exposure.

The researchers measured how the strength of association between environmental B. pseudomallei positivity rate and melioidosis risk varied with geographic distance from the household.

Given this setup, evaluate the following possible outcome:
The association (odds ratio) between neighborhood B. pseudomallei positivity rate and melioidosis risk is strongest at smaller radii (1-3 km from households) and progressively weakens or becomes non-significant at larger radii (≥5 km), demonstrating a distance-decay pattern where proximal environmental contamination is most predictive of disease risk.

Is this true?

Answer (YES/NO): NO